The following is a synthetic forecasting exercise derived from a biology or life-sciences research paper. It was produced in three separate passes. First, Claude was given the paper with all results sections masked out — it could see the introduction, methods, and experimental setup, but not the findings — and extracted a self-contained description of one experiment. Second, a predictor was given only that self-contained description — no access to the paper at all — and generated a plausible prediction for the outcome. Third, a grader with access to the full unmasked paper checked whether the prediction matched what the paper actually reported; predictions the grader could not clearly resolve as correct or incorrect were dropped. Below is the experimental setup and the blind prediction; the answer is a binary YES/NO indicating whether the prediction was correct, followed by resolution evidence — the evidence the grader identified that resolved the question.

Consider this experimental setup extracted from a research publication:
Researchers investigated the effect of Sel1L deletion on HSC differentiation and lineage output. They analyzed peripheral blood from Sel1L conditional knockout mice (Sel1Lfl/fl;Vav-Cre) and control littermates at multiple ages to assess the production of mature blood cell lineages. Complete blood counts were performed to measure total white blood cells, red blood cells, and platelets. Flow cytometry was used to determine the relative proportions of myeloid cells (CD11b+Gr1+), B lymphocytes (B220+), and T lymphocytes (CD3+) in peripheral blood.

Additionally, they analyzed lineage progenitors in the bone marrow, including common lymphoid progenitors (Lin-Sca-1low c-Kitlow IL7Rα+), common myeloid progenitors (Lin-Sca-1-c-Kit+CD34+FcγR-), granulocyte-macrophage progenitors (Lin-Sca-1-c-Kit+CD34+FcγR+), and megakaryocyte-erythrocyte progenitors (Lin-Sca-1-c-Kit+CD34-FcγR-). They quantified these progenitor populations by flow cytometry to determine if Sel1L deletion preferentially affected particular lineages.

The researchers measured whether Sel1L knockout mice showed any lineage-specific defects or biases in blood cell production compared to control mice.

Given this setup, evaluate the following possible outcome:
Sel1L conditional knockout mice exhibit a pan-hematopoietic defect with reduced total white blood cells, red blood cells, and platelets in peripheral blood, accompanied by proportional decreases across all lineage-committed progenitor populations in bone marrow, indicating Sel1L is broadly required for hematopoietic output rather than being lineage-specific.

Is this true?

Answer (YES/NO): NO